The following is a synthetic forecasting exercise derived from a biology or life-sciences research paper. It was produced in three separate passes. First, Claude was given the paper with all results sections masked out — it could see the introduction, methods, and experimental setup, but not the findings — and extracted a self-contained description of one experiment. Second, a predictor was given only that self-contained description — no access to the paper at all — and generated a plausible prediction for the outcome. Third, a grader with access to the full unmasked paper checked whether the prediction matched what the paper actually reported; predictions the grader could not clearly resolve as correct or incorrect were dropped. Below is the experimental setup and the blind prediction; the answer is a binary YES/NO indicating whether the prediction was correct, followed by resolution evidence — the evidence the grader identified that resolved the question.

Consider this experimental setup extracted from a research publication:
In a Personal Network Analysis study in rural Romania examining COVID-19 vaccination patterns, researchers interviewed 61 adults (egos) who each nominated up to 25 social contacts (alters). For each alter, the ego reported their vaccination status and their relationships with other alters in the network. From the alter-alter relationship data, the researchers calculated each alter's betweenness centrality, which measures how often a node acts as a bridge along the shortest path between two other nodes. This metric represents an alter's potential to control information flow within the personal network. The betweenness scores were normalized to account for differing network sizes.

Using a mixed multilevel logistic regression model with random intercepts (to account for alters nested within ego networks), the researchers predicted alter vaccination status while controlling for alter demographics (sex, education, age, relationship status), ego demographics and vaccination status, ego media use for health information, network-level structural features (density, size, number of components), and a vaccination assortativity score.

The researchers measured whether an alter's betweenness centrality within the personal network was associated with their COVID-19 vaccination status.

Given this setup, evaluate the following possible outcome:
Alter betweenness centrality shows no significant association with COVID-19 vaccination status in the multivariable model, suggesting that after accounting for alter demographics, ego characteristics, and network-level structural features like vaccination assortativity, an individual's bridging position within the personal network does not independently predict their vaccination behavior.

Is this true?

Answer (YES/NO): YES